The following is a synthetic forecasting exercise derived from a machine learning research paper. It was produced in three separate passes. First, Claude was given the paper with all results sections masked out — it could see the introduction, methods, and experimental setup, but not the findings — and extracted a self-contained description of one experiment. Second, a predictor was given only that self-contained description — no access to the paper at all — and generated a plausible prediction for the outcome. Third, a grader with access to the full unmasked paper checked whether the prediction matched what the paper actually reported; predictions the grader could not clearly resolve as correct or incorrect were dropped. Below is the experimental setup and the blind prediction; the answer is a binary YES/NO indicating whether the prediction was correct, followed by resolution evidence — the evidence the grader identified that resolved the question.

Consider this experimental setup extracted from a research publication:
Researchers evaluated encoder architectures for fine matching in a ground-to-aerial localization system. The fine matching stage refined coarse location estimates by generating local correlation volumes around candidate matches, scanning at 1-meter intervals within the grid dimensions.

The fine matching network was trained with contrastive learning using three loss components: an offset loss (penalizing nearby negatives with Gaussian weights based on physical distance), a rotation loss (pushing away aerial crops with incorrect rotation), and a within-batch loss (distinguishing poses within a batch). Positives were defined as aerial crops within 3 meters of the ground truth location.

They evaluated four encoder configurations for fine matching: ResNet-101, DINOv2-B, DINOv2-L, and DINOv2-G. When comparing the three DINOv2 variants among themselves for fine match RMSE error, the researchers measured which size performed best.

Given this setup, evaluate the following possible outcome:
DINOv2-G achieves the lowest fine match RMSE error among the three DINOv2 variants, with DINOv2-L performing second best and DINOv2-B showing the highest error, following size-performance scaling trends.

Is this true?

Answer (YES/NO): NO